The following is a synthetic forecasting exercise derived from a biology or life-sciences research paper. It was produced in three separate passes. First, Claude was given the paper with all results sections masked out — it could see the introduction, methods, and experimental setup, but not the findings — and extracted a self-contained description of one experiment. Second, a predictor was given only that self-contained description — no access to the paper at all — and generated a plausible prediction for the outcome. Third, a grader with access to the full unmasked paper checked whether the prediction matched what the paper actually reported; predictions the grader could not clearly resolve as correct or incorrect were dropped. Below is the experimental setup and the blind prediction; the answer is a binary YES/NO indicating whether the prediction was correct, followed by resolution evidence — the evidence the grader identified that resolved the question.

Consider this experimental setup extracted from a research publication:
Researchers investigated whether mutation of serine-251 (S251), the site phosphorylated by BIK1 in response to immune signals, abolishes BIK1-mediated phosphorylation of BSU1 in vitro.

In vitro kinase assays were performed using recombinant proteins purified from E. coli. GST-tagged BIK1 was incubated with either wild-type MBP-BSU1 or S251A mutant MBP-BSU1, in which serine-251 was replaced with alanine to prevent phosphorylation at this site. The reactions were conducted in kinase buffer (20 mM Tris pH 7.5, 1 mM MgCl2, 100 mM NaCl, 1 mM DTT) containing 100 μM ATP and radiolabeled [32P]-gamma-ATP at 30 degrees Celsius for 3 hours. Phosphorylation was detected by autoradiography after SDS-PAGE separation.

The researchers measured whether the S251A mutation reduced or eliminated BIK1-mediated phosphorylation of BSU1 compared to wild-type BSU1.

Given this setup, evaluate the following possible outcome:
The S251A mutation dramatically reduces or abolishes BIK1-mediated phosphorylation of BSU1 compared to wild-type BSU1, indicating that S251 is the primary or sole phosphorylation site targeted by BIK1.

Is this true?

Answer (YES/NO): NO